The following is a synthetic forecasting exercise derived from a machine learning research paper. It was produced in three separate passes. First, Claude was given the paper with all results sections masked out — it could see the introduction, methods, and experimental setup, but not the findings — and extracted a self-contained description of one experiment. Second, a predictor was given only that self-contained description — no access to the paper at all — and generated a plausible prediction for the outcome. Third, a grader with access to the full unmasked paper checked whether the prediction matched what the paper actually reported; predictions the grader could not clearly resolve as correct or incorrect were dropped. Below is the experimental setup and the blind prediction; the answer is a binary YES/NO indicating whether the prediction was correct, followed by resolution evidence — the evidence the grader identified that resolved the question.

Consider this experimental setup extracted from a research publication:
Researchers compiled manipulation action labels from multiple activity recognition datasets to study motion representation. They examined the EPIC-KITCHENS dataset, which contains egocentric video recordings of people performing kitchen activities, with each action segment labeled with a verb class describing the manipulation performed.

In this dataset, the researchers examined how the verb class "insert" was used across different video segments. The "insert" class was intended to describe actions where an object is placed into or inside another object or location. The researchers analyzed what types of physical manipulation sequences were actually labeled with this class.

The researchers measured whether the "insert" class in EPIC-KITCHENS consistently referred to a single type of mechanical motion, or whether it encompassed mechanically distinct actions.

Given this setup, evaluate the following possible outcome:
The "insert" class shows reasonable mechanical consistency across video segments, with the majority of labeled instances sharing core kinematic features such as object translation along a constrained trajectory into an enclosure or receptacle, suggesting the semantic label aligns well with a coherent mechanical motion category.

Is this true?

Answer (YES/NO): NO